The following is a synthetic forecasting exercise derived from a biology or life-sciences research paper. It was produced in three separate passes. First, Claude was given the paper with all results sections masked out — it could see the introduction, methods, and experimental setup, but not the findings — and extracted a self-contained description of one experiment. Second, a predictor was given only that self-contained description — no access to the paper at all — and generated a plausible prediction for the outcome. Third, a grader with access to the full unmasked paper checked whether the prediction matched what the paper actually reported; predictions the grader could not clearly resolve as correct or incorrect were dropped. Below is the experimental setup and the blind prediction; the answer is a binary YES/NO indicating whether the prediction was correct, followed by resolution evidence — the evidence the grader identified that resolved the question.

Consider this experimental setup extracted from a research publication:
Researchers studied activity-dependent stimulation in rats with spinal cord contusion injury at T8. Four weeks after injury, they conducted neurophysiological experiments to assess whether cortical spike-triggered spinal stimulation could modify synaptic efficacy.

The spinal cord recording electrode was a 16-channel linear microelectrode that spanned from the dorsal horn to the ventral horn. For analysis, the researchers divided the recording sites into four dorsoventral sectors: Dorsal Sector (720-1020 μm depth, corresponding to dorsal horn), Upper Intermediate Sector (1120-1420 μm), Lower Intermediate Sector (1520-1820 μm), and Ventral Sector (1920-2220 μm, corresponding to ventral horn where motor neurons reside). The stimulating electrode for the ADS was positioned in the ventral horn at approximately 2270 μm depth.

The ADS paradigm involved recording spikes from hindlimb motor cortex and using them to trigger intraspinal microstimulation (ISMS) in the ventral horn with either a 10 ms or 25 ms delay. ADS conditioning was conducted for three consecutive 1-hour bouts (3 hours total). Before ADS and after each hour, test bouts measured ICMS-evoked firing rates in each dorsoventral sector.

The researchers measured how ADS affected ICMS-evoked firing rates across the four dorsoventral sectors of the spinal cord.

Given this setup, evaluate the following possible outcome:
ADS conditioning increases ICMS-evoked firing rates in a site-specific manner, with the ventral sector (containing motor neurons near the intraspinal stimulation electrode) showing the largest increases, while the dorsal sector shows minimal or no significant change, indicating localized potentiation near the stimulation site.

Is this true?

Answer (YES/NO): NO